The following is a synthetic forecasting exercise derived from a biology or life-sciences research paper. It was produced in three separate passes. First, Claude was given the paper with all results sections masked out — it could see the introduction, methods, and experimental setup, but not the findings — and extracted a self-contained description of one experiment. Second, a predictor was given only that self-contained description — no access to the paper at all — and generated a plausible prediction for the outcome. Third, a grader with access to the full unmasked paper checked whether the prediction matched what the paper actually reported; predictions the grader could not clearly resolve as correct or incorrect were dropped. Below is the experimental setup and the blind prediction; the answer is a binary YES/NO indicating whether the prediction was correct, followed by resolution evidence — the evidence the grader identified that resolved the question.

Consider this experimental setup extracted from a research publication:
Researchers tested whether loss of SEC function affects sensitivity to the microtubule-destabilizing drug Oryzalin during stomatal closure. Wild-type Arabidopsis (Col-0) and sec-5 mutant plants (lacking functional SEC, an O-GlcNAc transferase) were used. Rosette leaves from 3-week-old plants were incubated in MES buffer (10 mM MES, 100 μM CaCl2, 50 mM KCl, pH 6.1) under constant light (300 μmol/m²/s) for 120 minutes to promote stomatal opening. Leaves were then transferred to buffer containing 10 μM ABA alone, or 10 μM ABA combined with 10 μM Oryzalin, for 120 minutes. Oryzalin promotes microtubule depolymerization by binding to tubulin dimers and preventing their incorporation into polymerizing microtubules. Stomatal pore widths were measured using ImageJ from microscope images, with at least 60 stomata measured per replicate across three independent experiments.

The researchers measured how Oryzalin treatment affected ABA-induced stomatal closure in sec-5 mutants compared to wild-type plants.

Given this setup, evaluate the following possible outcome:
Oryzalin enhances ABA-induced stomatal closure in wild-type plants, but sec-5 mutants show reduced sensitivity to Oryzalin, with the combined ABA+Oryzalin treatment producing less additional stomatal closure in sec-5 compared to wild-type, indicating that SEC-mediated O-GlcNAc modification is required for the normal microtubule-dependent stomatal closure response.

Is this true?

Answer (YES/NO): YES